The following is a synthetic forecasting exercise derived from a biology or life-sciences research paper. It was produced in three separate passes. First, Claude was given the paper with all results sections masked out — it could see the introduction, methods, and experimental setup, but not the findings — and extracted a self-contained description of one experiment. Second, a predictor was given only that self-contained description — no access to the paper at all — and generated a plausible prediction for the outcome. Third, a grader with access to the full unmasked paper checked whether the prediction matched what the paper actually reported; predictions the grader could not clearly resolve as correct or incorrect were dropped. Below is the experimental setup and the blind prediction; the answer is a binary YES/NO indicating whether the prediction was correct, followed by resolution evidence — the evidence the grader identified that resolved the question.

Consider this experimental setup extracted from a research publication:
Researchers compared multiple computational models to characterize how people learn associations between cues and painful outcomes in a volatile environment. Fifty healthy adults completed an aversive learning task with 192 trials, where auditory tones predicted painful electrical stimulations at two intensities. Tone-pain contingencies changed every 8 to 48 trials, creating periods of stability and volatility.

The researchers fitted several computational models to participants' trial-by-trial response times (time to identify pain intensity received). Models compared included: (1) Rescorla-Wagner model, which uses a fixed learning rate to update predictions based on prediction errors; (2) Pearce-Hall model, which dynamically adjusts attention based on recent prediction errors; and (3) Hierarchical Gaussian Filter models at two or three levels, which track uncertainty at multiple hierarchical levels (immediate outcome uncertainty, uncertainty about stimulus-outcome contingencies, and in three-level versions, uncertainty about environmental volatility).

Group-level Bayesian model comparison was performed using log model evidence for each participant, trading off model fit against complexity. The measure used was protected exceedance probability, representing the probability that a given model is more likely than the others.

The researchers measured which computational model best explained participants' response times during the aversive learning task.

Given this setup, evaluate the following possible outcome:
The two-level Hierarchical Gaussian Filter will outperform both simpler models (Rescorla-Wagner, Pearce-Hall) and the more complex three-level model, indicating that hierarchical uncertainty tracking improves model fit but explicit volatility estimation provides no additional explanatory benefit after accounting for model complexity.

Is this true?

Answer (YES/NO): YES